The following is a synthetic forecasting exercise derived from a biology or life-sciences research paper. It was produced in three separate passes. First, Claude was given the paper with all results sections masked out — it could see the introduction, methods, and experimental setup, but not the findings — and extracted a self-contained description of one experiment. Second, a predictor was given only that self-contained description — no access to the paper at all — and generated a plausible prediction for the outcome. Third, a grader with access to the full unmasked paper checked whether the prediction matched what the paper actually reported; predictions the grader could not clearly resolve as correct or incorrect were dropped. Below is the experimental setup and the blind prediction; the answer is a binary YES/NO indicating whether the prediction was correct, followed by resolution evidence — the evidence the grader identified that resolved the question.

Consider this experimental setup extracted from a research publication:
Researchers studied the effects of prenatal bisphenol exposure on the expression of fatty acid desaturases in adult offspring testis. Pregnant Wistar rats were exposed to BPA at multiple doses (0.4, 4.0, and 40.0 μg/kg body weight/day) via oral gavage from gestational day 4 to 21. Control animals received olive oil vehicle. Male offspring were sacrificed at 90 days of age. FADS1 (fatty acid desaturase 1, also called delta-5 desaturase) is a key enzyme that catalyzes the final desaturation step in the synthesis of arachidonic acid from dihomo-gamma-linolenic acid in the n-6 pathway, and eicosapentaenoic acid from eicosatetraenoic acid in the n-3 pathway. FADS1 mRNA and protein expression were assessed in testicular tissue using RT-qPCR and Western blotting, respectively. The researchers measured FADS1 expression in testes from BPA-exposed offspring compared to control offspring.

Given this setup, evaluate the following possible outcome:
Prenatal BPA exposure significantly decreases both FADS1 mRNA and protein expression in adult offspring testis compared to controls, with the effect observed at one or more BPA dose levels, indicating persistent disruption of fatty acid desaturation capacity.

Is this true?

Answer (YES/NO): YES